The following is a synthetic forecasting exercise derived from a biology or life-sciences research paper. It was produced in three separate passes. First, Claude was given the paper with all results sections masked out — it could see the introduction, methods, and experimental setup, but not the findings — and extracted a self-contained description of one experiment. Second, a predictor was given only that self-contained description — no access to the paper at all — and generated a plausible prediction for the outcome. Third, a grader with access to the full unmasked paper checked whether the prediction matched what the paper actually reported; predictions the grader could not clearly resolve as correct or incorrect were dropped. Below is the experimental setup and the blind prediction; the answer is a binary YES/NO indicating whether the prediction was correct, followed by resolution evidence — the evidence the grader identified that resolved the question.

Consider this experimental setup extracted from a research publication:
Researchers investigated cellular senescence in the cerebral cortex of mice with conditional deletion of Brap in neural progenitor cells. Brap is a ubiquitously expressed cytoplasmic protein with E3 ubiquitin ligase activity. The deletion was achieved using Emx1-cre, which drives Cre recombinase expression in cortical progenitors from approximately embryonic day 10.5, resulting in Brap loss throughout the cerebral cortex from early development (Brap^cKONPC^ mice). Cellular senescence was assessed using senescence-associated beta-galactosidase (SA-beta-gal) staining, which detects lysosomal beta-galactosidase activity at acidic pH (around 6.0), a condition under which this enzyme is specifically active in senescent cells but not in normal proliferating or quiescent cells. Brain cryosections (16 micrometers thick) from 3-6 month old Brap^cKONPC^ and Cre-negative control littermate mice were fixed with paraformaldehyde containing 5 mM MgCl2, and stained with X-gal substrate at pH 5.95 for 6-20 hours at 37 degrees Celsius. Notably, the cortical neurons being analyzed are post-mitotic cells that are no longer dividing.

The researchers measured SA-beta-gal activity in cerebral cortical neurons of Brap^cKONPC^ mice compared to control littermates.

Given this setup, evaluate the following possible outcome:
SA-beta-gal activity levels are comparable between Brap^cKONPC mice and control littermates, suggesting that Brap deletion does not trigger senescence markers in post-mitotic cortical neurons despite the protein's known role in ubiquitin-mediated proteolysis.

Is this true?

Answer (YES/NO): NO